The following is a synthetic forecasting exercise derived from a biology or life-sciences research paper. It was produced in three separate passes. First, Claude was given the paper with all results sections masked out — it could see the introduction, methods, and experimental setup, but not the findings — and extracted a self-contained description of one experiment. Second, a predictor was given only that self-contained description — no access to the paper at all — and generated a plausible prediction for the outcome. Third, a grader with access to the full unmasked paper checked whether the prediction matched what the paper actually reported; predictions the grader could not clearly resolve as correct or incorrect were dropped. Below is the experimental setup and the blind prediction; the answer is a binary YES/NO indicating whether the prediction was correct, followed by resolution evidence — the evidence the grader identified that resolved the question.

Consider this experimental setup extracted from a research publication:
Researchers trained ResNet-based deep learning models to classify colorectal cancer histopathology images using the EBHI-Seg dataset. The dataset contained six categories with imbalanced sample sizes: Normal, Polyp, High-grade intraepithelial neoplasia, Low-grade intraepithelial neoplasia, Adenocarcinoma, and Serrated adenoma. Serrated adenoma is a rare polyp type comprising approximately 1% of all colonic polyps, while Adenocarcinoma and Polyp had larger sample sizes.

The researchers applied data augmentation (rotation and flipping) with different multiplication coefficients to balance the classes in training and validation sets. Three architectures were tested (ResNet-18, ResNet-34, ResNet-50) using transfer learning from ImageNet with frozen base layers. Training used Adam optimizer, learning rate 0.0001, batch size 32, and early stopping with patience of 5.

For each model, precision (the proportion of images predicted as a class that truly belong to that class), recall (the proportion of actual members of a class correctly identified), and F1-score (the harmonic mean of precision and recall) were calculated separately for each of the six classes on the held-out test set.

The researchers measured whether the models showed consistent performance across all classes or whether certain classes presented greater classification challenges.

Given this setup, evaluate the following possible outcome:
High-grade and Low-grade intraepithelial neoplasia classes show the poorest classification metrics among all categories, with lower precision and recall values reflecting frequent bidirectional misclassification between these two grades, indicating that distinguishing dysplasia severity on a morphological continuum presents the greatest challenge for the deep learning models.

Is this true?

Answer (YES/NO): NO